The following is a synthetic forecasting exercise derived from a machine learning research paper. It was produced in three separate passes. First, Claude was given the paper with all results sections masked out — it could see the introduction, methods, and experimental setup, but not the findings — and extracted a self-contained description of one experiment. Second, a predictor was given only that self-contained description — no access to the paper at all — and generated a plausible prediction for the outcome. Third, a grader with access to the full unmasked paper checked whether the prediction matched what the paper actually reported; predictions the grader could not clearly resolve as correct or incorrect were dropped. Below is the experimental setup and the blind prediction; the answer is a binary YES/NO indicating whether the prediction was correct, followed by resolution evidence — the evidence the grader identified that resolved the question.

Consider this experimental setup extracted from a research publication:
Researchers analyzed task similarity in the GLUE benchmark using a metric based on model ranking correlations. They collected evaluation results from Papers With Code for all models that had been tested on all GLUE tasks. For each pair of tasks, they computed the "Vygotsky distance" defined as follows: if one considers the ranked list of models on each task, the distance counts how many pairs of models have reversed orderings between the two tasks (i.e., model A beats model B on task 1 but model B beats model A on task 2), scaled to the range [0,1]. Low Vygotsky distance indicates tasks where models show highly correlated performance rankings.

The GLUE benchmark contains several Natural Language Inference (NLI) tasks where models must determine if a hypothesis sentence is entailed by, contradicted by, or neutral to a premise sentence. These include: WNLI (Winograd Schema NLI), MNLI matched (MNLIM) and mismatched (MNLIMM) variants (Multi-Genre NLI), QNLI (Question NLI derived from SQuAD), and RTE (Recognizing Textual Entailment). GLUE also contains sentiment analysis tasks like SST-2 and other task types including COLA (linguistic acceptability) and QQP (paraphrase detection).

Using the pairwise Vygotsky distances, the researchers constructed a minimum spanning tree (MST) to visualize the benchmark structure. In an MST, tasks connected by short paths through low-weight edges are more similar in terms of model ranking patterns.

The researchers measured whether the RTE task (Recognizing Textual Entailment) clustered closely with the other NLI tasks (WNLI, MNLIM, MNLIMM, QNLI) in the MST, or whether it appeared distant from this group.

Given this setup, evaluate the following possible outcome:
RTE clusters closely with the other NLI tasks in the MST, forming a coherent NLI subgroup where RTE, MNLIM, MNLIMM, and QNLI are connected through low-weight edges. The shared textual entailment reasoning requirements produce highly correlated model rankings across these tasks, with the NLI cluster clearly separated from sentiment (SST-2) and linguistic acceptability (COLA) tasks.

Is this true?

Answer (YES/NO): NO